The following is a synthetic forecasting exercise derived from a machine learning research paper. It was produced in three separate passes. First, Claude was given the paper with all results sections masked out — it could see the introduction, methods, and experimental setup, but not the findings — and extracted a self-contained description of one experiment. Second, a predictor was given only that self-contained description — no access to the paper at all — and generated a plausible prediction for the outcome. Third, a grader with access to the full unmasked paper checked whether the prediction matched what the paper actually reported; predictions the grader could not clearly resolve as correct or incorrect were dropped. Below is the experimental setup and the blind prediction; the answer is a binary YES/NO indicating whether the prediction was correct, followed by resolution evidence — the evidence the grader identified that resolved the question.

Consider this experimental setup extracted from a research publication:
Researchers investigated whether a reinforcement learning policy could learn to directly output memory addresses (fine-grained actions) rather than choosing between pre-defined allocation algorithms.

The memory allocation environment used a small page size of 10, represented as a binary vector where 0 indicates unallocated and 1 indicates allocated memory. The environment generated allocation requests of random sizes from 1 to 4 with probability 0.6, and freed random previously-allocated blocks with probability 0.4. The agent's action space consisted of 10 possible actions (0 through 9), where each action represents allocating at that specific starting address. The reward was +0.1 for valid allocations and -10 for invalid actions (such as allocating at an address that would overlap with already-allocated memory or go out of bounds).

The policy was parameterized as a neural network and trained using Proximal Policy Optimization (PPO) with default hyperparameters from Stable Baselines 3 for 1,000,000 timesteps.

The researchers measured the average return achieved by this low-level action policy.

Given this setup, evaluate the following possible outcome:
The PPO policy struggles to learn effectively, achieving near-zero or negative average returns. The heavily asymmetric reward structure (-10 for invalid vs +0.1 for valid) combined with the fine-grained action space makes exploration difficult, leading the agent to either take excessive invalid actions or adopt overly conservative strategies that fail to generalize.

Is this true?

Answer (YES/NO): NO